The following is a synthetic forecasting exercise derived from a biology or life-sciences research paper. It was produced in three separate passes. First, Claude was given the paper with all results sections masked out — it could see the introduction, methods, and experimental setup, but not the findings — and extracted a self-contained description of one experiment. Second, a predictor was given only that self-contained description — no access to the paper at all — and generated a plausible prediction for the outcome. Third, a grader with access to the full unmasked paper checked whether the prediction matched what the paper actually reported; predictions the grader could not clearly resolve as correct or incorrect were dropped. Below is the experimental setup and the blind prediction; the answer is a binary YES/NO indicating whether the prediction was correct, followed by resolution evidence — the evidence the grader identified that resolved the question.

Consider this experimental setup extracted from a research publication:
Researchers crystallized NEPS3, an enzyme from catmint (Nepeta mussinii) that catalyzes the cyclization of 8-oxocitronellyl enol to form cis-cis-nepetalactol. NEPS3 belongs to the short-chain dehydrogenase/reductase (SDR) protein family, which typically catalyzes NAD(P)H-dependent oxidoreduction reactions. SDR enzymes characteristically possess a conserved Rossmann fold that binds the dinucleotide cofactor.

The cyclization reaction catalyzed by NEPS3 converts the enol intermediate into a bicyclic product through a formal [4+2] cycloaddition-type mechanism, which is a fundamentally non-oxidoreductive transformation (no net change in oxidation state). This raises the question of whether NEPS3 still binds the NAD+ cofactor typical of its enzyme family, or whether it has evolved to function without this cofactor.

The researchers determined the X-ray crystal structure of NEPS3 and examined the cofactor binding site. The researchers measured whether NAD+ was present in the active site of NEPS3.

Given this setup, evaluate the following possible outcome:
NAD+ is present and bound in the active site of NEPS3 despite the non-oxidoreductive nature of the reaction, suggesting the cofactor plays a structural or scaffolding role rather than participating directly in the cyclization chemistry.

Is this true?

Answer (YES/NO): YES